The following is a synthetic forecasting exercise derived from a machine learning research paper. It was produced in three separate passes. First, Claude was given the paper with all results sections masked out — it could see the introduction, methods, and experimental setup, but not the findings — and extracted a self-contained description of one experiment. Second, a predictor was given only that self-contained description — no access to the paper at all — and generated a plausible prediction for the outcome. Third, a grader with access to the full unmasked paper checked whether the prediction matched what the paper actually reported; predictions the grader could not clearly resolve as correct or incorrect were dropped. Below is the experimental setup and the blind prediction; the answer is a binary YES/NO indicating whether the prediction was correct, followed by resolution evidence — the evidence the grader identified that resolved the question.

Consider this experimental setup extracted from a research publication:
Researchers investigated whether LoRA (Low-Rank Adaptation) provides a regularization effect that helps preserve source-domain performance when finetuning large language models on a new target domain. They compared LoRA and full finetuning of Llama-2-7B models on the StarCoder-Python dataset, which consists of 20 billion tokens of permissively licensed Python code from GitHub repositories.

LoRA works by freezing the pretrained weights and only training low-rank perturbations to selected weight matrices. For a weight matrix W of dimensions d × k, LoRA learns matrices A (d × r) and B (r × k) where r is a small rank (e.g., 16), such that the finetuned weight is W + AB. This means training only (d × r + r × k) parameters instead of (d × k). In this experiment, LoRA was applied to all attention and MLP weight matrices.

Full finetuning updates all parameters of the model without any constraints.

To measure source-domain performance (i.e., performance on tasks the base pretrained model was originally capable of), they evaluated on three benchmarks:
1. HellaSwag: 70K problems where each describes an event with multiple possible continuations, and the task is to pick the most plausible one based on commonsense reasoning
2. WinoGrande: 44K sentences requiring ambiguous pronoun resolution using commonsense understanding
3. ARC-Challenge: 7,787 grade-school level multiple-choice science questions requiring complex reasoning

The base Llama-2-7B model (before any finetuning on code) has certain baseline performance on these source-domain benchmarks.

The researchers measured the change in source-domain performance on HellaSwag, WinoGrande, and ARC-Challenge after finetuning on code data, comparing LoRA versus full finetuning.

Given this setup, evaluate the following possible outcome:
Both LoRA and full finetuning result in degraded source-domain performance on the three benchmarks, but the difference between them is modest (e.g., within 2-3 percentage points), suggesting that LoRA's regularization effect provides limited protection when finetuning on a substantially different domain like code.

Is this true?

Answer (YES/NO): NO